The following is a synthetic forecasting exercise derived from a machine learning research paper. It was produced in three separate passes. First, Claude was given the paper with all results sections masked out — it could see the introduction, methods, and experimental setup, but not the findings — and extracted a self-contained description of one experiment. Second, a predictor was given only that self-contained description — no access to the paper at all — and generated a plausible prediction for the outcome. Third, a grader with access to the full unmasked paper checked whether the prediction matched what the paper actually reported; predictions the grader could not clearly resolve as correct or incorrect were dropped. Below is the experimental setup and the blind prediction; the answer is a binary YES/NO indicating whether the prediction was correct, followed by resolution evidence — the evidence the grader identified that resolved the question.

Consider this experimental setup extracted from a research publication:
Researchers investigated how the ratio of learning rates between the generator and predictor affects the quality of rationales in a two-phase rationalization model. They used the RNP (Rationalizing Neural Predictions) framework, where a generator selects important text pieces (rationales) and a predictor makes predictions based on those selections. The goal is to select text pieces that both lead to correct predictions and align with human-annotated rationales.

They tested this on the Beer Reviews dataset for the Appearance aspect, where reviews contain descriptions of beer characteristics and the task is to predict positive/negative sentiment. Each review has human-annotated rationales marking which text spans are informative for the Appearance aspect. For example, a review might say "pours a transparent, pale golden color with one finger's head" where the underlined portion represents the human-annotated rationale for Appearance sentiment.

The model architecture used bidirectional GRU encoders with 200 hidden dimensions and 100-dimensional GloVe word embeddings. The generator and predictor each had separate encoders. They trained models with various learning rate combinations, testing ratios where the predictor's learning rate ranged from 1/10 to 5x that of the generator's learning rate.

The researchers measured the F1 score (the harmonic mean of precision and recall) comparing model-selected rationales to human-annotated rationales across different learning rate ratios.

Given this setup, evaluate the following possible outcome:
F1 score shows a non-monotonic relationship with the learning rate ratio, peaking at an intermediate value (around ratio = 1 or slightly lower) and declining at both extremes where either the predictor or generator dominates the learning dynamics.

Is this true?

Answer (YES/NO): NO